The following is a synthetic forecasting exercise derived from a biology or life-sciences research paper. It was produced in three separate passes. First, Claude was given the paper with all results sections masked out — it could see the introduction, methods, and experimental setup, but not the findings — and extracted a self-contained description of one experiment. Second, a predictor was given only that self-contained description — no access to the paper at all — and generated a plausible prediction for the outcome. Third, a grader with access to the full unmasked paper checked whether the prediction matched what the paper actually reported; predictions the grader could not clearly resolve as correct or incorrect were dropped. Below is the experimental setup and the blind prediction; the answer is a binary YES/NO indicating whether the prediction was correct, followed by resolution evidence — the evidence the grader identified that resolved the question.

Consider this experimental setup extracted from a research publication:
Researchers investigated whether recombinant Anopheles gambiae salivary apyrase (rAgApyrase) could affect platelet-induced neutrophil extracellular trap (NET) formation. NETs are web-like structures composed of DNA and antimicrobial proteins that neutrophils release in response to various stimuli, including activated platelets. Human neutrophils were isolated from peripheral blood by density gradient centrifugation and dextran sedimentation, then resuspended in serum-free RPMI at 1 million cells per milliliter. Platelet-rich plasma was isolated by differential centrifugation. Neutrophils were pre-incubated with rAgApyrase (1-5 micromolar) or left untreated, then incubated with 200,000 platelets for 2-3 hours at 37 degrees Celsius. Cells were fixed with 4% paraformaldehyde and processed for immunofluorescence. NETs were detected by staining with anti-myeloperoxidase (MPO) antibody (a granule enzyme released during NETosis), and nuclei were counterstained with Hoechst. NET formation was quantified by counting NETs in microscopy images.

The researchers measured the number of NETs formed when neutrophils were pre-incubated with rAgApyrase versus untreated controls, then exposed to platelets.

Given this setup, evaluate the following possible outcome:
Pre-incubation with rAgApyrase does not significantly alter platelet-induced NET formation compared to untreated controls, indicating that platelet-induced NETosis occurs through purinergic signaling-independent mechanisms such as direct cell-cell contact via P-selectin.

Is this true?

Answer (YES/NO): NO